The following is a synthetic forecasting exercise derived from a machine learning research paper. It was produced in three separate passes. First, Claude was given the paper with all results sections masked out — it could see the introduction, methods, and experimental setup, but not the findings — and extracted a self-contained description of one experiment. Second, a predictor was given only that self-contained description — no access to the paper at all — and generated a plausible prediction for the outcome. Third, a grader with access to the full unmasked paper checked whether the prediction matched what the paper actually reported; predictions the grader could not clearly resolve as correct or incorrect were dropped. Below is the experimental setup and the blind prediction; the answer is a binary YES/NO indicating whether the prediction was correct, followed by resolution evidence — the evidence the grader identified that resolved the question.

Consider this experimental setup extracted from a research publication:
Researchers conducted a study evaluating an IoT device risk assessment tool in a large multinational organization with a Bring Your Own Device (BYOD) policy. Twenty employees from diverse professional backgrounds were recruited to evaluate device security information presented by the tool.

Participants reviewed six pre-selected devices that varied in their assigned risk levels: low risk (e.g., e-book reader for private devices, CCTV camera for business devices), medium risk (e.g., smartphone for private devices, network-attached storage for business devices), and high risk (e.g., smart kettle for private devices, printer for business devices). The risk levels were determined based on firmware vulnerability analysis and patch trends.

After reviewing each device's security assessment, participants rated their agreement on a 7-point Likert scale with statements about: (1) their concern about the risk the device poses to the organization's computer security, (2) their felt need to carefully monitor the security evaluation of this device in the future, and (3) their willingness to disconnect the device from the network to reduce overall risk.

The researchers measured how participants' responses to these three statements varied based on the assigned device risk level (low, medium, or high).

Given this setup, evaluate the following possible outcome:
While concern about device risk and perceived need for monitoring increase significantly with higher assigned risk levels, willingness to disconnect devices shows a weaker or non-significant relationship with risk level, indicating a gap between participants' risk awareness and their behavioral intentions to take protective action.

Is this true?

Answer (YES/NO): NO